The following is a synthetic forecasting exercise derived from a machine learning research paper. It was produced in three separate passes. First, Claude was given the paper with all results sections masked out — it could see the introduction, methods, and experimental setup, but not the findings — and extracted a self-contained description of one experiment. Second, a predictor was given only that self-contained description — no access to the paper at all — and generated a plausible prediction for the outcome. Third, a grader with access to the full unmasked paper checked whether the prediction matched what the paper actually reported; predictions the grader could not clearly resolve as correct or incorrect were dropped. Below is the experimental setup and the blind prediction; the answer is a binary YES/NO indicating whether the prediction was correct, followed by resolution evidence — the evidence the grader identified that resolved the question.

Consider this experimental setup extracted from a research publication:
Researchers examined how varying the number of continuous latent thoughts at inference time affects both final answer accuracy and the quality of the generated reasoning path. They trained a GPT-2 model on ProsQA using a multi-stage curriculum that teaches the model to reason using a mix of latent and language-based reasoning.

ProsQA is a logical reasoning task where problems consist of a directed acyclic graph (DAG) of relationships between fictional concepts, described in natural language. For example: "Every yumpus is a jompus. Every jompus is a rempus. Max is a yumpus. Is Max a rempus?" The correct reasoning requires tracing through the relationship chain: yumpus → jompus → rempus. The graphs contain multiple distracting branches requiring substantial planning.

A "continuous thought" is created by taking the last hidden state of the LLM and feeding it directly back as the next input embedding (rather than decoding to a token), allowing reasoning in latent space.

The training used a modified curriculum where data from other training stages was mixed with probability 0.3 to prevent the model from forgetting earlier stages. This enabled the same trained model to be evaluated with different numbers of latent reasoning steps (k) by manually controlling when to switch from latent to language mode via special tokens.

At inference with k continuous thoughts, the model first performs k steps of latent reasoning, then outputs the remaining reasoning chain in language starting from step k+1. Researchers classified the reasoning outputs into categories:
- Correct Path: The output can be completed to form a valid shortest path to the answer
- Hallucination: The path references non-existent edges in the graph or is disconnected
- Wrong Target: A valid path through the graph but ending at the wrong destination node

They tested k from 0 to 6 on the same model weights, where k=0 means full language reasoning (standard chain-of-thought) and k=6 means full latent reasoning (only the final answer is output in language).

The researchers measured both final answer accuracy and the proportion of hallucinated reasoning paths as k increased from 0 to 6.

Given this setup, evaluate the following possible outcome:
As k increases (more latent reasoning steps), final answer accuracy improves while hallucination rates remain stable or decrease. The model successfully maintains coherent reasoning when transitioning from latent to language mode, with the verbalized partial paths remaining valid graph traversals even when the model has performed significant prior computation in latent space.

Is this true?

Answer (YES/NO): YES